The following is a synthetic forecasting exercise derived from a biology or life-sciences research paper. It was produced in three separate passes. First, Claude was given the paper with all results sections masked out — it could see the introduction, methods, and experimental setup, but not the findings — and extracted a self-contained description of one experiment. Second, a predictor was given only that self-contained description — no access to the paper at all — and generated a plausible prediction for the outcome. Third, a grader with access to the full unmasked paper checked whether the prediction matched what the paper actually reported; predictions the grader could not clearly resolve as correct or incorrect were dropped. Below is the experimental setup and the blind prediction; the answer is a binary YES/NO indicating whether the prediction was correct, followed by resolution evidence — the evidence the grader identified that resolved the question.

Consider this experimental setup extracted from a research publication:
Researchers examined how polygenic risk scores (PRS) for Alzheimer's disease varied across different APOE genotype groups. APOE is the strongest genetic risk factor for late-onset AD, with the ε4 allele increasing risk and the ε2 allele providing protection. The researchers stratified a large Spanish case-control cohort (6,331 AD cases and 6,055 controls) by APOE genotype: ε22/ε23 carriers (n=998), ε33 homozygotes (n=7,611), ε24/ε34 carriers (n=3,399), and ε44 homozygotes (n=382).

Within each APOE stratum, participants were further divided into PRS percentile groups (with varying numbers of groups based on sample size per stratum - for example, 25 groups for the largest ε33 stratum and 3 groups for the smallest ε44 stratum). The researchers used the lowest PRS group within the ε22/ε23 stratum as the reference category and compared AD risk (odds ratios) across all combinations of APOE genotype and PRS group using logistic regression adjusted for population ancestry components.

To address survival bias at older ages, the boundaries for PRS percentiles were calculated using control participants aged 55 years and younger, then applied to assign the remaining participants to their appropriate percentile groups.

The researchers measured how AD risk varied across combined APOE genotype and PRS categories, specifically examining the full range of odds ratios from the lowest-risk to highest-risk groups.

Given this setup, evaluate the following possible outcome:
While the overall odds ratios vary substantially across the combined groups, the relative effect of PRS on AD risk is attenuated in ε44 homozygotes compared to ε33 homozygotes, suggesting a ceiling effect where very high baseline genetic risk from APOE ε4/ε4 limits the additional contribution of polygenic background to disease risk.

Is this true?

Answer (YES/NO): YES